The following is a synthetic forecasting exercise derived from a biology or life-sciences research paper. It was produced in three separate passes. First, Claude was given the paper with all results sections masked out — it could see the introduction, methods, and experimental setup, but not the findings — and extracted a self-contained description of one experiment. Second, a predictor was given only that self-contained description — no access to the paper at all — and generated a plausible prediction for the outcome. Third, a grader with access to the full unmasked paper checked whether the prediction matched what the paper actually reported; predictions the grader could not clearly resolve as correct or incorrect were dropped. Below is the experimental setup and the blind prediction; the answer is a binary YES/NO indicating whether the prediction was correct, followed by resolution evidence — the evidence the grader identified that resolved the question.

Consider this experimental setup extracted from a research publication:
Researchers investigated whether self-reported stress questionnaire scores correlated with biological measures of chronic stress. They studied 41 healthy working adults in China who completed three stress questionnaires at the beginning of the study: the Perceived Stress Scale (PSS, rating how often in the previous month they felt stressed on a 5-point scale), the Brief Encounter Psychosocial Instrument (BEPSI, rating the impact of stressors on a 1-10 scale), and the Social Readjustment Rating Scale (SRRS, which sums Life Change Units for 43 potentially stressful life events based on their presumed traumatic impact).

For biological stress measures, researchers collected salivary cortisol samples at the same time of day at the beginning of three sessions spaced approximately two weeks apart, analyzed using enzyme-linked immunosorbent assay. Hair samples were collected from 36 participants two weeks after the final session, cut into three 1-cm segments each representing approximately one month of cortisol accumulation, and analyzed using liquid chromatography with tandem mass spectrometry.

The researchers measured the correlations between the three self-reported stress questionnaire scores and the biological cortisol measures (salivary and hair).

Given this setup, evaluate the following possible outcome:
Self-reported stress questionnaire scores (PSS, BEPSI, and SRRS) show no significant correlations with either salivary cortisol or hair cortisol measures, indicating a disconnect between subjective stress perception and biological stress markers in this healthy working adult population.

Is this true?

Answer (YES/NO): YES